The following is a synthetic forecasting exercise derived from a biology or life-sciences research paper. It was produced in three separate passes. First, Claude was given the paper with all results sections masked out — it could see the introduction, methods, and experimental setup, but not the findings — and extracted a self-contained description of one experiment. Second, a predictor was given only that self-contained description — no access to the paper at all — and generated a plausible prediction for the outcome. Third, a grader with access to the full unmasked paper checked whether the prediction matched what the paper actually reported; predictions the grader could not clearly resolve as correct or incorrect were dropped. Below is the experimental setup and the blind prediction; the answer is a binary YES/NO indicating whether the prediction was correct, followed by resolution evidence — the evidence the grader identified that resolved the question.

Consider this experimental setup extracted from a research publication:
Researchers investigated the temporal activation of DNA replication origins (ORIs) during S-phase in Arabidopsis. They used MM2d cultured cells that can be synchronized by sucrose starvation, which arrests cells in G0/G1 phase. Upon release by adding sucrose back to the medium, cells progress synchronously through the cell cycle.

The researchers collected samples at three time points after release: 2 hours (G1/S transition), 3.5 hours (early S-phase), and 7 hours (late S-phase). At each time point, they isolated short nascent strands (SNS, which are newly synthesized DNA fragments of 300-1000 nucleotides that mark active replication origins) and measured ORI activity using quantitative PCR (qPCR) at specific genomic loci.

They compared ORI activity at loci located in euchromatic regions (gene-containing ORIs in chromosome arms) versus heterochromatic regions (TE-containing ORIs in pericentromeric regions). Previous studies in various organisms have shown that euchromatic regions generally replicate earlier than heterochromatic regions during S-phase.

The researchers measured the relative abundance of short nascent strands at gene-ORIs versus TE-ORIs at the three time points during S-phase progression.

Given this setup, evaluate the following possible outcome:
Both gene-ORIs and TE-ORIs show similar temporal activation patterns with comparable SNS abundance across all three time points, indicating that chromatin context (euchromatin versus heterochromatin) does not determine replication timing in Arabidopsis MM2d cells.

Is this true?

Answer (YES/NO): NO